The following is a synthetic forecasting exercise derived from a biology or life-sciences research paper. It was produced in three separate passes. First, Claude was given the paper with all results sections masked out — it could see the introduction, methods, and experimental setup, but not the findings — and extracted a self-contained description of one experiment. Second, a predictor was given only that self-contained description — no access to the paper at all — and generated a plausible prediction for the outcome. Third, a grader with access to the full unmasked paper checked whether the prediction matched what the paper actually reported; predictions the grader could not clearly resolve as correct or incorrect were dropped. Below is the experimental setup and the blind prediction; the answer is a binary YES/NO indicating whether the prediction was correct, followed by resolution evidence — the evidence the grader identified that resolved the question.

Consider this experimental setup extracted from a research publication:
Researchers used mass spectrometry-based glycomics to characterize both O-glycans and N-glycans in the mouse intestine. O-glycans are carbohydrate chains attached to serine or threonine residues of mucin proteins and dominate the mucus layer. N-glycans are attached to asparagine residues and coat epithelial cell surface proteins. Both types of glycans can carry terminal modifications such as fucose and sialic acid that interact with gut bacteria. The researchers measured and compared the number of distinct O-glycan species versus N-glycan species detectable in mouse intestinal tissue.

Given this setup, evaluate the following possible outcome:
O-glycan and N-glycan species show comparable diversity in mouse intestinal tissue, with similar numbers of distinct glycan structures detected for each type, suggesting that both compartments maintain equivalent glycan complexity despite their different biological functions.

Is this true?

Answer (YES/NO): NO